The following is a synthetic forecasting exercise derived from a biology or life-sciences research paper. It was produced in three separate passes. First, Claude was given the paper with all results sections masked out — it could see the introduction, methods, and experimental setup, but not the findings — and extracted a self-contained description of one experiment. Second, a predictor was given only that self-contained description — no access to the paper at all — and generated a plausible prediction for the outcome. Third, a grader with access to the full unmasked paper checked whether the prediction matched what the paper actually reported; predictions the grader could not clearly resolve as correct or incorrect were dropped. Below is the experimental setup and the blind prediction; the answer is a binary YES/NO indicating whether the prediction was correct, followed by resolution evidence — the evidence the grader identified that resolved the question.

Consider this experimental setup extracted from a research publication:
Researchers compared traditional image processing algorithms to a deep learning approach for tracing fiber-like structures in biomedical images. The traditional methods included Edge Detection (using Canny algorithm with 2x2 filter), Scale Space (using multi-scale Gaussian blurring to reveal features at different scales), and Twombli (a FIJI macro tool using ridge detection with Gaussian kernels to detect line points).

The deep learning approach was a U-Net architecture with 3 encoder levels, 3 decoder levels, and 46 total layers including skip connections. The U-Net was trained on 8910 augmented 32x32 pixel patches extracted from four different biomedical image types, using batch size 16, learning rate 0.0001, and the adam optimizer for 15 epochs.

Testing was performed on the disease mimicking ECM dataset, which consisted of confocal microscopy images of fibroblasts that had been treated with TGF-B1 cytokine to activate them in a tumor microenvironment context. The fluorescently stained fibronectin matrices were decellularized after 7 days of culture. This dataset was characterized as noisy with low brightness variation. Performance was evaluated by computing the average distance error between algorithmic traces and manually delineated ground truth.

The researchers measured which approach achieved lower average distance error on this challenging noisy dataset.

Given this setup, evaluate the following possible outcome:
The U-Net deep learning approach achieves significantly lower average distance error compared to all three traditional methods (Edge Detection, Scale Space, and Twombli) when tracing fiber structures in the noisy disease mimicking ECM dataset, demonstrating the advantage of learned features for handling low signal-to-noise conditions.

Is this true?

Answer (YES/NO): NO